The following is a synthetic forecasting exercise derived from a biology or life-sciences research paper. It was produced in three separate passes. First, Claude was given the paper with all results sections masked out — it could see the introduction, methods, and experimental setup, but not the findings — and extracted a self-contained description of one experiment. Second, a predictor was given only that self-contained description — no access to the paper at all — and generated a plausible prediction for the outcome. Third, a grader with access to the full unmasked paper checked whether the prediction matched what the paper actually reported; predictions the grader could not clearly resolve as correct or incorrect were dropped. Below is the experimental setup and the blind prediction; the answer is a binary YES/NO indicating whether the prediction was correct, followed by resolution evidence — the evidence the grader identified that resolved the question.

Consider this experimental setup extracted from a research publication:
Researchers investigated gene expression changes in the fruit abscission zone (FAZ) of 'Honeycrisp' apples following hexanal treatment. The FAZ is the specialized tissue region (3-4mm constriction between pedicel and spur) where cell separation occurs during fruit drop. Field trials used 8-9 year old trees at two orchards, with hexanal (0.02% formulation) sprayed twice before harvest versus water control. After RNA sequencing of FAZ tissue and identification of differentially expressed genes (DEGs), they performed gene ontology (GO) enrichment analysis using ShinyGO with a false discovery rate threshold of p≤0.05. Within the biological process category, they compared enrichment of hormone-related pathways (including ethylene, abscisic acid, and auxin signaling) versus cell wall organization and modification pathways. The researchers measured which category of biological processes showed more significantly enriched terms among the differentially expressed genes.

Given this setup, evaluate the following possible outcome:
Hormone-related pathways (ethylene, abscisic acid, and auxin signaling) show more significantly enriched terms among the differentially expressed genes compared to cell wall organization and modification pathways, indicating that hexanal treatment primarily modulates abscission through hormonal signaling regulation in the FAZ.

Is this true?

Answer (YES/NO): YES